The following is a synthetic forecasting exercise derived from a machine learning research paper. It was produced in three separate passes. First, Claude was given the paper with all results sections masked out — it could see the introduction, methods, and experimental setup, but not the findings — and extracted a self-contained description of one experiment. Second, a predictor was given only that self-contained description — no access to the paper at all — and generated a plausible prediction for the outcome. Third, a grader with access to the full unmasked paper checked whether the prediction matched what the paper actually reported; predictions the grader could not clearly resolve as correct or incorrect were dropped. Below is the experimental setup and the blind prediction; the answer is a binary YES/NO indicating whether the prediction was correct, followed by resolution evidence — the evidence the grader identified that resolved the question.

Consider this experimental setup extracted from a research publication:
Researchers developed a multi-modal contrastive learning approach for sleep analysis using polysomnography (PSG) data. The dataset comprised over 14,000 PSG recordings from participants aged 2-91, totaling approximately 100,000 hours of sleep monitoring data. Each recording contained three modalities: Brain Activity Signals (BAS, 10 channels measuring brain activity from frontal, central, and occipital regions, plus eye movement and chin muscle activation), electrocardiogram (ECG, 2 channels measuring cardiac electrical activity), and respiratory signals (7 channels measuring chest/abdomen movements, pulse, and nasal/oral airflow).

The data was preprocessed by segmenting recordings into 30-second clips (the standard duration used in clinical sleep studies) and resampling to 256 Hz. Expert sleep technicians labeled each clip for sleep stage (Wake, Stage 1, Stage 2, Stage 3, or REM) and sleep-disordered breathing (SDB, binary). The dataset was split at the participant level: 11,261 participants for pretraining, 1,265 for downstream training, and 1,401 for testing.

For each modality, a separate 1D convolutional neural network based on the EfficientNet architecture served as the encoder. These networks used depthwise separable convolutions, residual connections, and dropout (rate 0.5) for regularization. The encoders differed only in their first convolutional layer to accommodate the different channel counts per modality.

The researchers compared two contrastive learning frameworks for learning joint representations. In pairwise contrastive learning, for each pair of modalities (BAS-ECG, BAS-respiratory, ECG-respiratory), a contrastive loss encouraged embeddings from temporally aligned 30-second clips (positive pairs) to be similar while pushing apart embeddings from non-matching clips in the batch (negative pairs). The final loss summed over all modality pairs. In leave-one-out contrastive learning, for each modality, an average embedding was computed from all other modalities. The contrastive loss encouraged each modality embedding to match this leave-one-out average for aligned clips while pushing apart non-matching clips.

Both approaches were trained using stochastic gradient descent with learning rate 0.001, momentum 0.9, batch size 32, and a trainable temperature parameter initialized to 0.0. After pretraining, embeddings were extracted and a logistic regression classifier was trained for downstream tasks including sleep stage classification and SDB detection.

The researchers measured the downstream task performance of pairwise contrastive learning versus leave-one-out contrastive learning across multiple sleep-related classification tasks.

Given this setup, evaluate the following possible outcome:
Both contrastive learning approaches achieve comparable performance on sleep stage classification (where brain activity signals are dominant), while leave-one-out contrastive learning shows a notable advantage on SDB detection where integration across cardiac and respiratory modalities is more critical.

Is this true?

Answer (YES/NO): NO